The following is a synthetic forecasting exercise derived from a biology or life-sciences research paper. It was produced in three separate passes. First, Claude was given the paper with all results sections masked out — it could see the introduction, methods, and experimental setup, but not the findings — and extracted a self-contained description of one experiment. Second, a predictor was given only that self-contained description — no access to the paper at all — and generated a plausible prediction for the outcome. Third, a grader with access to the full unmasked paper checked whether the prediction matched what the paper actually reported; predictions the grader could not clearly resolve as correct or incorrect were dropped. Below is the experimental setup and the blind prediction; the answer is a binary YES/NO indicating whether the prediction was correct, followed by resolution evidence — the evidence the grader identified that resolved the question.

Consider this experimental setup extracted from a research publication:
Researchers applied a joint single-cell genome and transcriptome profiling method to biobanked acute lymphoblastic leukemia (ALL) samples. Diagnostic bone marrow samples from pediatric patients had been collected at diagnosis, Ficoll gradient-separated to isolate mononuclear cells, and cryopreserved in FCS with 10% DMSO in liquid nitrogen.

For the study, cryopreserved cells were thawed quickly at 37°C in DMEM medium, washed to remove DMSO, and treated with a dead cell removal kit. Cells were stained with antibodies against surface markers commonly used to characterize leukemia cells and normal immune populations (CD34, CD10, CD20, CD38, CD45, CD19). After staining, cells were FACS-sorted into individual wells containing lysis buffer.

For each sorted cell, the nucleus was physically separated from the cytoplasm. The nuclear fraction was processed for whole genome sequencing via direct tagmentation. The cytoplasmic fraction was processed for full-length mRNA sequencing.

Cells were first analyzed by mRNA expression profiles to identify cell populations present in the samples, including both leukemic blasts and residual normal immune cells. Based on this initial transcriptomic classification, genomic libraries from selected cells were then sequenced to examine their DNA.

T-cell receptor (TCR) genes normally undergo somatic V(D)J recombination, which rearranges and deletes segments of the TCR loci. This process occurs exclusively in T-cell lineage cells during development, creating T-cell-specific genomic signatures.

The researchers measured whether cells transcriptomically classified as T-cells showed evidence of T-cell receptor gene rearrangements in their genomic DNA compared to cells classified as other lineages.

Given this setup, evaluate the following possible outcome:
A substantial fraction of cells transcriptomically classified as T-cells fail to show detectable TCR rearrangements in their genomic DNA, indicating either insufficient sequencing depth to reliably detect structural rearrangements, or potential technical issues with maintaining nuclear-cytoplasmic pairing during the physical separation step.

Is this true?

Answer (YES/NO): NO